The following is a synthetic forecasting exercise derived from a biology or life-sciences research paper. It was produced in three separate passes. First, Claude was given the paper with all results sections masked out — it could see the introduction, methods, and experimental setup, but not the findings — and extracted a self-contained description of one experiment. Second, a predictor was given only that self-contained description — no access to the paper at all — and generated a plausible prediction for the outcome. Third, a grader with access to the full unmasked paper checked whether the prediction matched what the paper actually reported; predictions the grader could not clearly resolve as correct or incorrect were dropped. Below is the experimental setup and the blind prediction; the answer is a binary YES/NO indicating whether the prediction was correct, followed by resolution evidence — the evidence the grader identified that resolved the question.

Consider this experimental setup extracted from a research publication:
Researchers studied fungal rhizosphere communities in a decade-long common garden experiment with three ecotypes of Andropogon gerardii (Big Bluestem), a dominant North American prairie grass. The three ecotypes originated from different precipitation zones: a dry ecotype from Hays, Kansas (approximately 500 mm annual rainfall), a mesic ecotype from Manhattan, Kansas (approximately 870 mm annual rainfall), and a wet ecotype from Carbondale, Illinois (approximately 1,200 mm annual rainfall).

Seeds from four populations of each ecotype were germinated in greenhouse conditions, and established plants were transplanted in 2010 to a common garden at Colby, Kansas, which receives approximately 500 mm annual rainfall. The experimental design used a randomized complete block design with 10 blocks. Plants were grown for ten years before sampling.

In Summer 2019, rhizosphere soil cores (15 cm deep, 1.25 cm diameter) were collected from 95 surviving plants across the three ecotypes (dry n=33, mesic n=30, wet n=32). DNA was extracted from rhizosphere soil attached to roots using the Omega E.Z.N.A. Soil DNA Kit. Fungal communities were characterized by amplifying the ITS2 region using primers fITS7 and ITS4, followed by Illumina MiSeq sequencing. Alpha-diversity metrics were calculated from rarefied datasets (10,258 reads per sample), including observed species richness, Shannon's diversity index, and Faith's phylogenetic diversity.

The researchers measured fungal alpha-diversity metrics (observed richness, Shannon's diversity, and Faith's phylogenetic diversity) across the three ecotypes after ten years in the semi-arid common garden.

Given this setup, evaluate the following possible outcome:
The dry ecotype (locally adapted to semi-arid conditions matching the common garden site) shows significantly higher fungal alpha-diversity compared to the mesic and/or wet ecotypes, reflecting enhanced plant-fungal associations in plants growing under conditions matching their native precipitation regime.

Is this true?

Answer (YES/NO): NO